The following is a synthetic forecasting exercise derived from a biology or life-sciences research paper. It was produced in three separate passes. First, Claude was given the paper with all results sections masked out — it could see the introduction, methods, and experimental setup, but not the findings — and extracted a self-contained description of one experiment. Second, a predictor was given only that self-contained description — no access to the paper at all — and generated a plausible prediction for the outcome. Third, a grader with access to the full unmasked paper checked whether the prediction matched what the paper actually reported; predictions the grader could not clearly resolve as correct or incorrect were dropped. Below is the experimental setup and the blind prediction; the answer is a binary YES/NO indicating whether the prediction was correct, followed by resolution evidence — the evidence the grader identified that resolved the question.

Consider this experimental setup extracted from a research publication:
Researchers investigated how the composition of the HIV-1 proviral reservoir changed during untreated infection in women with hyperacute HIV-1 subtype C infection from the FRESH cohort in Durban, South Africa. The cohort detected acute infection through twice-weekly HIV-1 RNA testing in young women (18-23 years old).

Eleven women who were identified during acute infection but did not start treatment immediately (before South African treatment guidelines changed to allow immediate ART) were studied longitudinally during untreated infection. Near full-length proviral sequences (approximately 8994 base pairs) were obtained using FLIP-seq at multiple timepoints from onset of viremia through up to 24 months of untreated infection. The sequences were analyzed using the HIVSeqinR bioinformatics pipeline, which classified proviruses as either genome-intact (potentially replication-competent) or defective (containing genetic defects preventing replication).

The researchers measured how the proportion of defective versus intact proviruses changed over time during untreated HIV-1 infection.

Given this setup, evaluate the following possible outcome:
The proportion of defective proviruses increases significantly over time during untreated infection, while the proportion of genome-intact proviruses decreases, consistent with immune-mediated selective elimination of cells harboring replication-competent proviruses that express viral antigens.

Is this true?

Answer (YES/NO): NO